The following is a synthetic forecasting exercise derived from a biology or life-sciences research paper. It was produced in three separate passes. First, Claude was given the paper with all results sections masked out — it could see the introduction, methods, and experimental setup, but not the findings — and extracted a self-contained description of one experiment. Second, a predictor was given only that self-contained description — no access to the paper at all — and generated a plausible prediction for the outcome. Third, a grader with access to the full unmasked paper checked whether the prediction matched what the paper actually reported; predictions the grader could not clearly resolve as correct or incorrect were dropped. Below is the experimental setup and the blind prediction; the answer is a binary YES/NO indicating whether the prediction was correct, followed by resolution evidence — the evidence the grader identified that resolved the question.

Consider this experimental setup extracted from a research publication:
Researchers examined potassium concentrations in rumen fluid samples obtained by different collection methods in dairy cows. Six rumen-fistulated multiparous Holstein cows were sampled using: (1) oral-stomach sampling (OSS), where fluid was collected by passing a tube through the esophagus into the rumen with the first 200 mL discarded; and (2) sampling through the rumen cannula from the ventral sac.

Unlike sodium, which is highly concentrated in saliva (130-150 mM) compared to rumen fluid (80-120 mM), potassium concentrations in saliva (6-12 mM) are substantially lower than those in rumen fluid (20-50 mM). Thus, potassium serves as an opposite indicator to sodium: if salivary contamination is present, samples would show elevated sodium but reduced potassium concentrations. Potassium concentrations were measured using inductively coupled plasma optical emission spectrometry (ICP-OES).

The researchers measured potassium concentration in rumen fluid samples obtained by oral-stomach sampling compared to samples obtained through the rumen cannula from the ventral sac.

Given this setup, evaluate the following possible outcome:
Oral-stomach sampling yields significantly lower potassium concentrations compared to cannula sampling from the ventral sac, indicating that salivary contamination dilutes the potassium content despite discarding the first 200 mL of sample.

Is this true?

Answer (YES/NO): NO